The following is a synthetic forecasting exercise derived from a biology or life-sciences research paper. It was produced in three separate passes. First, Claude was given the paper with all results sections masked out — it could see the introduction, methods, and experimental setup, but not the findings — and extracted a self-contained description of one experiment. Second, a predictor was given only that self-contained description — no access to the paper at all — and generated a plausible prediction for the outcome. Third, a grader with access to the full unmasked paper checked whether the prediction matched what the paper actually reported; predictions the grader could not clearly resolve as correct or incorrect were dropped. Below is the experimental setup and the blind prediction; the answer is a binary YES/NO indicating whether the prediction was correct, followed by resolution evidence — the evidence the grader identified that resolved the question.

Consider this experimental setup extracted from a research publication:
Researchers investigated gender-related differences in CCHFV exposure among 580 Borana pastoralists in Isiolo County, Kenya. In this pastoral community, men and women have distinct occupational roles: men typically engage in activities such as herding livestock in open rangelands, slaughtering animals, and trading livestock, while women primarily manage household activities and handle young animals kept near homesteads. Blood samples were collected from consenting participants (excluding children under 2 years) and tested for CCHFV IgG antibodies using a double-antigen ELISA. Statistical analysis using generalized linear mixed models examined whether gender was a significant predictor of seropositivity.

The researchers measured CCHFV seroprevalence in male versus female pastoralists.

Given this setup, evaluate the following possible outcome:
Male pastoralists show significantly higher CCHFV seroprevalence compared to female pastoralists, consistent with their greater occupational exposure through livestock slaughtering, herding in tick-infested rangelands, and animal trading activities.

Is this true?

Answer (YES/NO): YES